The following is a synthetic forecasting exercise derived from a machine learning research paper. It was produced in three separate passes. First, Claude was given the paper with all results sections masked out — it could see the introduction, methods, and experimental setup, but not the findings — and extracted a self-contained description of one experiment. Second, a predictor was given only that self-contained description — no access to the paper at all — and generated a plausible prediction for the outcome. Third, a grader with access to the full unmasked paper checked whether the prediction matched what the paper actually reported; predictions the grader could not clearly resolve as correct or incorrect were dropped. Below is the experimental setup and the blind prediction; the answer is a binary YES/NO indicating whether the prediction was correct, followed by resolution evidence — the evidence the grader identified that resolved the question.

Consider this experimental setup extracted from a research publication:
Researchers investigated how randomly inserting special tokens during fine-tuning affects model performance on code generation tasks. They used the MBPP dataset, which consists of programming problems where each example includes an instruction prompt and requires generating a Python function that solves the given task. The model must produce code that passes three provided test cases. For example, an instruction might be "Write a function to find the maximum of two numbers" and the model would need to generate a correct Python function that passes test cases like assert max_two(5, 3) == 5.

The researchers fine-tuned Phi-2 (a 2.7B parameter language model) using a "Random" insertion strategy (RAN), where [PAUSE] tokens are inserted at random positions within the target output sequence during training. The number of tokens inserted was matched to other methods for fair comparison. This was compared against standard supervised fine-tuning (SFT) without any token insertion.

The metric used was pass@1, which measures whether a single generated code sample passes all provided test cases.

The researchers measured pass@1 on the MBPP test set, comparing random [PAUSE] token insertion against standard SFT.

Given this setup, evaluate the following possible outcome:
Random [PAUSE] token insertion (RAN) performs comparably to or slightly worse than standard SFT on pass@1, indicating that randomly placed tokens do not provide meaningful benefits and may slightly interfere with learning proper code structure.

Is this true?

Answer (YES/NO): NO